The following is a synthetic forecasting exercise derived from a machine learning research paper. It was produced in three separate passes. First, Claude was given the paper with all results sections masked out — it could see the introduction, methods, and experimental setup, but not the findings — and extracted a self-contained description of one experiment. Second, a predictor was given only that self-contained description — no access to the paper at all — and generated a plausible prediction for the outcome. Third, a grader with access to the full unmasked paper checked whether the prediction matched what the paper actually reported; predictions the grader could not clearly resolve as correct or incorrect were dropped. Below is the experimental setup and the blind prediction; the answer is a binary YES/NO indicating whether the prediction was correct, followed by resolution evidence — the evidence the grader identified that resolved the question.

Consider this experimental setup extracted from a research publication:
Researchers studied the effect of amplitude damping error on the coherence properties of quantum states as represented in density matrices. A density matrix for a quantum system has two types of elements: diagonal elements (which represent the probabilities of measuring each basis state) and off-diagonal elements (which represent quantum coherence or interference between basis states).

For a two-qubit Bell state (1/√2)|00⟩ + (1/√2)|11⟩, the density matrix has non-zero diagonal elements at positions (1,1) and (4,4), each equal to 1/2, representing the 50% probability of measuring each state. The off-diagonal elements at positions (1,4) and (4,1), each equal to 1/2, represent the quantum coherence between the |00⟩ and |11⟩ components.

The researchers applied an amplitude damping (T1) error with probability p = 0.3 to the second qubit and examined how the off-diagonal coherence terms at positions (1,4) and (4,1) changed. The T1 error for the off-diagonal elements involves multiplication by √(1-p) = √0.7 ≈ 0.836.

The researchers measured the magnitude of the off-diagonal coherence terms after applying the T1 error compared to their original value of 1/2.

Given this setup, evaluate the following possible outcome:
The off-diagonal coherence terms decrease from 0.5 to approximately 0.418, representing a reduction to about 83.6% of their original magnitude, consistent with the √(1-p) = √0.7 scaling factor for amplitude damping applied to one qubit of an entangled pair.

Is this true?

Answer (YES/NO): YES